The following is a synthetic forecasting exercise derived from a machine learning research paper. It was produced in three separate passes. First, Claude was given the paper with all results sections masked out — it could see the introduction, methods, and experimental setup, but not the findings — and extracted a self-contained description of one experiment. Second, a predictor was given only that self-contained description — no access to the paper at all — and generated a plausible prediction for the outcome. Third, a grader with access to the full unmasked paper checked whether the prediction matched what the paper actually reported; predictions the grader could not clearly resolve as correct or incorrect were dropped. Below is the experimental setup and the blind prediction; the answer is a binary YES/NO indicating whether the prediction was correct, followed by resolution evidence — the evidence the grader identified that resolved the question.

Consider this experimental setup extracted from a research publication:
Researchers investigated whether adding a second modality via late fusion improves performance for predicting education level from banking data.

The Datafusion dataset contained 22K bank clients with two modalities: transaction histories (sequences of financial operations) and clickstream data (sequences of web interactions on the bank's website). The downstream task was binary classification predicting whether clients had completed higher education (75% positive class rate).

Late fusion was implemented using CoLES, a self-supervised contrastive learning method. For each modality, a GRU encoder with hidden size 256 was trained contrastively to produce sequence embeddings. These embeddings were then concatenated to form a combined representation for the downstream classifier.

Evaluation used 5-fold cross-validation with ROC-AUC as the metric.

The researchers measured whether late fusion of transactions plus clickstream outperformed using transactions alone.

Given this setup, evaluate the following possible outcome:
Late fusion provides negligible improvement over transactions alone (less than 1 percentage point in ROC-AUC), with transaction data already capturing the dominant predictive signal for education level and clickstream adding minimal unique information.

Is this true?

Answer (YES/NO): YES